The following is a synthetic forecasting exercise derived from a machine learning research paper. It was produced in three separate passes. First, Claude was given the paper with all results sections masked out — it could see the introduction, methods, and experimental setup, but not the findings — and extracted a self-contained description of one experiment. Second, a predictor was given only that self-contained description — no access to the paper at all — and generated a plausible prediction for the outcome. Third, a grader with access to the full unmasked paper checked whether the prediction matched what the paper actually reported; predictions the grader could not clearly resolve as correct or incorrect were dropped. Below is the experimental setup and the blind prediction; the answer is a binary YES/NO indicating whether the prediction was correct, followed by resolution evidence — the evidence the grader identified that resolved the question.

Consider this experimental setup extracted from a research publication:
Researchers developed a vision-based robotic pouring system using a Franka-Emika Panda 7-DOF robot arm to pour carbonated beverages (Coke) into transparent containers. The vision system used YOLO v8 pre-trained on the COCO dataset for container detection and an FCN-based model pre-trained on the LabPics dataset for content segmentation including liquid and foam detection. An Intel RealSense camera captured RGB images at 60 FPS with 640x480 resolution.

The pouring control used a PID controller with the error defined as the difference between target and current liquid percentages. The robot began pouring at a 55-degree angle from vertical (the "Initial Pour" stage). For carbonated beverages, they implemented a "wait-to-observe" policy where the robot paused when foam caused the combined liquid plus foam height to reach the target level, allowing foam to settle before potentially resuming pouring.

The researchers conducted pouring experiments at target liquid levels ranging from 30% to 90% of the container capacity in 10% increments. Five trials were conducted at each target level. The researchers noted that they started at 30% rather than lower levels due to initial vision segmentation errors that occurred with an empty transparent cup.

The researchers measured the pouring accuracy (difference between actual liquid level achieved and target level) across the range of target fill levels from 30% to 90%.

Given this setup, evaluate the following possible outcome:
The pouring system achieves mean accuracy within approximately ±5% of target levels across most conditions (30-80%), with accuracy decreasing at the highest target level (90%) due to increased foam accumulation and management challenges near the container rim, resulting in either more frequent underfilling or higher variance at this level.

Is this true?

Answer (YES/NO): NO